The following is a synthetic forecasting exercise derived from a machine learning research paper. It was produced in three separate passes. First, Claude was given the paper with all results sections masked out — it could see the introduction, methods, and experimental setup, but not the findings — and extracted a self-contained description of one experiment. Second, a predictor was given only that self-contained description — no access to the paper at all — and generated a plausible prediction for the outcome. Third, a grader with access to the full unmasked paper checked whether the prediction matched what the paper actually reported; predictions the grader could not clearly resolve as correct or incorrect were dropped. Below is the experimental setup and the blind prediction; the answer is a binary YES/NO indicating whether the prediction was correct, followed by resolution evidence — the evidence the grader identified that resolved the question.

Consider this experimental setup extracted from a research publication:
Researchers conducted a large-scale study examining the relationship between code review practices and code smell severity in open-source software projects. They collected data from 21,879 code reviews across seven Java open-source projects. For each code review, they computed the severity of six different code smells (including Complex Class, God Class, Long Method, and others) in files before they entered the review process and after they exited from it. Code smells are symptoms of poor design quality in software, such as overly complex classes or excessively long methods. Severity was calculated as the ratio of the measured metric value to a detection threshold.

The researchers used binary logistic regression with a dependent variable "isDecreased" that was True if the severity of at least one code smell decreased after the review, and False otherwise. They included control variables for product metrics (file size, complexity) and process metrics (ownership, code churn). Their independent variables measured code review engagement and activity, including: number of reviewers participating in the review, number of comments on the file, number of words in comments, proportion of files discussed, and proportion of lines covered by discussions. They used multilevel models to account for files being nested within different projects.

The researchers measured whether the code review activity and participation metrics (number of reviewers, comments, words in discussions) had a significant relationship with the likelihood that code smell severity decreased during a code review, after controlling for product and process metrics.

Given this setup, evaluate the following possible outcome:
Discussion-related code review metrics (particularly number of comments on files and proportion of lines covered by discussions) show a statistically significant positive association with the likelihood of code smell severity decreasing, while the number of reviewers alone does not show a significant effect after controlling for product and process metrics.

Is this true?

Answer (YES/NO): NO